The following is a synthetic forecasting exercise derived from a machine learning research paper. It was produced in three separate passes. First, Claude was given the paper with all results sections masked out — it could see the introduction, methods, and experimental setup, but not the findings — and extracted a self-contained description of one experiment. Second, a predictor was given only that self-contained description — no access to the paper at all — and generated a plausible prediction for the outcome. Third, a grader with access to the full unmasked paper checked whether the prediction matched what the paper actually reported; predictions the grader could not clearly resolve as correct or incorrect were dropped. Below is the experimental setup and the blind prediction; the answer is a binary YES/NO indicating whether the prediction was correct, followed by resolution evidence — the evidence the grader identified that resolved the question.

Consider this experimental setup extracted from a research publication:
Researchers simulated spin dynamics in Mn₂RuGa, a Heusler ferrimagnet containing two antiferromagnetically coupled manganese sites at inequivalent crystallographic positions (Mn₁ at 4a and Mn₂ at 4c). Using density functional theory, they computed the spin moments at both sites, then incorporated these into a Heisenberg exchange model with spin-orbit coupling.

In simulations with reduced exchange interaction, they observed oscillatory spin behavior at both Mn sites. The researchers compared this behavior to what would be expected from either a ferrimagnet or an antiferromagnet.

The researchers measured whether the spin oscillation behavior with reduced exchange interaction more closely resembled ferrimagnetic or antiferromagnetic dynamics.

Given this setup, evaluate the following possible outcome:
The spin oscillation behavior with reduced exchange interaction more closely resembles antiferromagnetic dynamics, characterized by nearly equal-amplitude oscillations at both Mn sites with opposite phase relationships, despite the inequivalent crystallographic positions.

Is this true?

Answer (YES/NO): YES